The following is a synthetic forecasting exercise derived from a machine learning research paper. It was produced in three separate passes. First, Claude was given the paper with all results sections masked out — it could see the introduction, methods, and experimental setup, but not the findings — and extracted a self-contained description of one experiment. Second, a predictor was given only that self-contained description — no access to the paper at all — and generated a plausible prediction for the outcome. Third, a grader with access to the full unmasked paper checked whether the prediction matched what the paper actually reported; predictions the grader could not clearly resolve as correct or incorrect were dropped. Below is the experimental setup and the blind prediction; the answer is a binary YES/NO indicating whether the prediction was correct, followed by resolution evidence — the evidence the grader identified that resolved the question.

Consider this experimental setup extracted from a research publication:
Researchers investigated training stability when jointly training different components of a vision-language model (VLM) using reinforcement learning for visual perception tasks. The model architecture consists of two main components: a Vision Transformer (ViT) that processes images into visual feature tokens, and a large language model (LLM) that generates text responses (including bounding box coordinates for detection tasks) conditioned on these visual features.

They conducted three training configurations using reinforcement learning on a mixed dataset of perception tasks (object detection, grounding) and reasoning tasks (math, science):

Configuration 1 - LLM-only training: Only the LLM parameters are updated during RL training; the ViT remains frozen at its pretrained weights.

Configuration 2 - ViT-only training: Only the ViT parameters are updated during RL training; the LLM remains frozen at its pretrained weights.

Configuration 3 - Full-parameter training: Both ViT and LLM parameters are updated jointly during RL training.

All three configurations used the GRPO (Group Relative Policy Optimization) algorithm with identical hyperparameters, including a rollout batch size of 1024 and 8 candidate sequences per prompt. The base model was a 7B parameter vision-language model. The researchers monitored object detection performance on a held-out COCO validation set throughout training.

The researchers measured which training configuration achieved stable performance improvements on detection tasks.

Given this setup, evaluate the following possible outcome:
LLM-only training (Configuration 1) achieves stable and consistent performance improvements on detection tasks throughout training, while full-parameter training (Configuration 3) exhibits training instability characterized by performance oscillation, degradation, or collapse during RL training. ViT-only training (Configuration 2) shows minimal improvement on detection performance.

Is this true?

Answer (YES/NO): YES